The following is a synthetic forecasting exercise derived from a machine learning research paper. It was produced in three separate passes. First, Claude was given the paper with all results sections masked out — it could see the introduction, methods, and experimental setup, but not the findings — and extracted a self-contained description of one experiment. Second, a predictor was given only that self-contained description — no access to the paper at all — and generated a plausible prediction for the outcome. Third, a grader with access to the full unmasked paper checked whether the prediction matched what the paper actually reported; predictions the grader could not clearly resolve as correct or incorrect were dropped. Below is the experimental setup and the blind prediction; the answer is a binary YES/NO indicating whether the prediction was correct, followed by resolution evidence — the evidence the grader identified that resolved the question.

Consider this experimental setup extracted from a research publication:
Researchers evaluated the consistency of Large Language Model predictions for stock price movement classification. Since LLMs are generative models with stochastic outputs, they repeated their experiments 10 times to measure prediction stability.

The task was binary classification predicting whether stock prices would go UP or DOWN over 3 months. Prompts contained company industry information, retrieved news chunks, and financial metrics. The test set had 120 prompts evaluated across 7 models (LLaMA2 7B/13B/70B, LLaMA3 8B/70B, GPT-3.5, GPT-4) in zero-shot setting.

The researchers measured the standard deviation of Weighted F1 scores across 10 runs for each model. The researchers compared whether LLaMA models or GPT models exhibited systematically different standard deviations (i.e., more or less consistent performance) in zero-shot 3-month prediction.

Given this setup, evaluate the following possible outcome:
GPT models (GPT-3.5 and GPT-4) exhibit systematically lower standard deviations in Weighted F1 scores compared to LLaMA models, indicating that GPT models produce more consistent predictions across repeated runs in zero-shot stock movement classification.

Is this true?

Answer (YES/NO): NO